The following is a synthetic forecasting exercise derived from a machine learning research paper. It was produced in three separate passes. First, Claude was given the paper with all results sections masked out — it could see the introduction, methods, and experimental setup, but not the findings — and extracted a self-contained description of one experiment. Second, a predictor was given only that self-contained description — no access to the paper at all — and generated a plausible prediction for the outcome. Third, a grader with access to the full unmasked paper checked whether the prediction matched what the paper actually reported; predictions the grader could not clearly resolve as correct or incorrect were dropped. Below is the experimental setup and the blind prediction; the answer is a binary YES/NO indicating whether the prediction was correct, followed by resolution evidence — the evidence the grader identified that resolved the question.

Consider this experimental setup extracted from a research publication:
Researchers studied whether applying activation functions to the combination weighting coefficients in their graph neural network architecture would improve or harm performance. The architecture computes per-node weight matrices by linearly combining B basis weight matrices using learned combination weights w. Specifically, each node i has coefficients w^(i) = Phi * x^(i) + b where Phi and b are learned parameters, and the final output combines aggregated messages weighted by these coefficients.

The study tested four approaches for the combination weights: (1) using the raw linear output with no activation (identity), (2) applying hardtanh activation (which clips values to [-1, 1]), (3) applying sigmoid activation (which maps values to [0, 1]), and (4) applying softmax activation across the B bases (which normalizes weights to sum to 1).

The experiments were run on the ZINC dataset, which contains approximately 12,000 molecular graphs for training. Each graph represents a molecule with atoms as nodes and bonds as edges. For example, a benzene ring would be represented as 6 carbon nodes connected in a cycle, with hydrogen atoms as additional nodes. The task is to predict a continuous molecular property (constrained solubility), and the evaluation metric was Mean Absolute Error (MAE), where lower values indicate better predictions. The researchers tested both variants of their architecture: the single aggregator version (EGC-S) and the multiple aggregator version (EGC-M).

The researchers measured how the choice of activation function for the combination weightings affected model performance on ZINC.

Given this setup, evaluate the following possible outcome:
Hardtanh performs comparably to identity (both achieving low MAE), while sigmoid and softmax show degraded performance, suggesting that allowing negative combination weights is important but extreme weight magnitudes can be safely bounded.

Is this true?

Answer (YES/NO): NO